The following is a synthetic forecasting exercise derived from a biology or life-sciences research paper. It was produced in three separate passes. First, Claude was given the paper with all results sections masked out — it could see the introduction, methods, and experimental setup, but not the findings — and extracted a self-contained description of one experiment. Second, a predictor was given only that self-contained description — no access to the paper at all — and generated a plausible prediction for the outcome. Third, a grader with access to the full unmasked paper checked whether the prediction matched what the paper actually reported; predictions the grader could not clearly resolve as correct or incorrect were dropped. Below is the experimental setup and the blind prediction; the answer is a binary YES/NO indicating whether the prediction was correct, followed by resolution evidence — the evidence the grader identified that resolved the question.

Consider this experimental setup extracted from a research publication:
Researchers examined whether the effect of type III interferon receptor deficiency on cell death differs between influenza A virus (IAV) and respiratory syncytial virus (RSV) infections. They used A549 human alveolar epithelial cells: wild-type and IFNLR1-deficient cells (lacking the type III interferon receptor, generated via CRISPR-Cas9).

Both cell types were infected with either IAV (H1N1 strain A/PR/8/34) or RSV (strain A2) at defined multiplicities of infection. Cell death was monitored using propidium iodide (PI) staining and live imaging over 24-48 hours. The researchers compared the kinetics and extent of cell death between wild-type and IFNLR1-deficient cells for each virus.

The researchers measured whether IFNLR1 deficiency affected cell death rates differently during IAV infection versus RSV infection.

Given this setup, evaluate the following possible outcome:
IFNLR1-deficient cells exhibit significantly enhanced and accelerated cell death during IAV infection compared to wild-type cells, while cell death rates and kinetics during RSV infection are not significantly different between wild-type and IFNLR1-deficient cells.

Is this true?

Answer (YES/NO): NO